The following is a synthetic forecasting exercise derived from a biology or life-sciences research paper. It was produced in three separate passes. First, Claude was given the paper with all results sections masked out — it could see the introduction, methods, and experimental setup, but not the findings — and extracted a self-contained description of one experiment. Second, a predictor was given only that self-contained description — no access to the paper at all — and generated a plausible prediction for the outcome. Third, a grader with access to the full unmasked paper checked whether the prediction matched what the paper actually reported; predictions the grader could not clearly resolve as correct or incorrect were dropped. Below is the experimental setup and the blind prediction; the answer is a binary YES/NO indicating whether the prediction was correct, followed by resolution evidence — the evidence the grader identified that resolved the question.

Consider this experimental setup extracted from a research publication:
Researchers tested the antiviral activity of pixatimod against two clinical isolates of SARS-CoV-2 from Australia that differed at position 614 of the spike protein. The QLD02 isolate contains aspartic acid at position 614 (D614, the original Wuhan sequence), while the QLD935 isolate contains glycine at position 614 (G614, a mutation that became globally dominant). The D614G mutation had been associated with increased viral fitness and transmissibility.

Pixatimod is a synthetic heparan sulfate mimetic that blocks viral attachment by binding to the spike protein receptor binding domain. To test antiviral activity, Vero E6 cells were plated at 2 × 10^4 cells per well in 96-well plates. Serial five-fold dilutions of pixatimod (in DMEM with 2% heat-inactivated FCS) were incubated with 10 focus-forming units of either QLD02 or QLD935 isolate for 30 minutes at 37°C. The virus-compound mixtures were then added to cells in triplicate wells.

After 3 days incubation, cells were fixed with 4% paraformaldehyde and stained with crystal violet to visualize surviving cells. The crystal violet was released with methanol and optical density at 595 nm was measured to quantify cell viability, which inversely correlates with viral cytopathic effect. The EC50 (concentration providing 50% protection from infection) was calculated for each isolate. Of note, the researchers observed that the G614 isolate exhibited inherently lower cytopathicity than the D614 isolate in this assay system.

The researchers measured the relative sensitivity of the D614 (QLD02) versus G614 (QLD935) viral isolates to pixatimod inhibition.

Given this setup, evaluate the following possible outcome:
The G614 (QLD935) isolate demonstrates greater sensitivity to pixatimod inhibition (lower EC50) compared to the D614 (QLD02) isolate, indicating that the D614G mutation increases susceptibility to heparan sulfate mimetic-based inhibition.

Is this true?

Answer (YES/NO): YES